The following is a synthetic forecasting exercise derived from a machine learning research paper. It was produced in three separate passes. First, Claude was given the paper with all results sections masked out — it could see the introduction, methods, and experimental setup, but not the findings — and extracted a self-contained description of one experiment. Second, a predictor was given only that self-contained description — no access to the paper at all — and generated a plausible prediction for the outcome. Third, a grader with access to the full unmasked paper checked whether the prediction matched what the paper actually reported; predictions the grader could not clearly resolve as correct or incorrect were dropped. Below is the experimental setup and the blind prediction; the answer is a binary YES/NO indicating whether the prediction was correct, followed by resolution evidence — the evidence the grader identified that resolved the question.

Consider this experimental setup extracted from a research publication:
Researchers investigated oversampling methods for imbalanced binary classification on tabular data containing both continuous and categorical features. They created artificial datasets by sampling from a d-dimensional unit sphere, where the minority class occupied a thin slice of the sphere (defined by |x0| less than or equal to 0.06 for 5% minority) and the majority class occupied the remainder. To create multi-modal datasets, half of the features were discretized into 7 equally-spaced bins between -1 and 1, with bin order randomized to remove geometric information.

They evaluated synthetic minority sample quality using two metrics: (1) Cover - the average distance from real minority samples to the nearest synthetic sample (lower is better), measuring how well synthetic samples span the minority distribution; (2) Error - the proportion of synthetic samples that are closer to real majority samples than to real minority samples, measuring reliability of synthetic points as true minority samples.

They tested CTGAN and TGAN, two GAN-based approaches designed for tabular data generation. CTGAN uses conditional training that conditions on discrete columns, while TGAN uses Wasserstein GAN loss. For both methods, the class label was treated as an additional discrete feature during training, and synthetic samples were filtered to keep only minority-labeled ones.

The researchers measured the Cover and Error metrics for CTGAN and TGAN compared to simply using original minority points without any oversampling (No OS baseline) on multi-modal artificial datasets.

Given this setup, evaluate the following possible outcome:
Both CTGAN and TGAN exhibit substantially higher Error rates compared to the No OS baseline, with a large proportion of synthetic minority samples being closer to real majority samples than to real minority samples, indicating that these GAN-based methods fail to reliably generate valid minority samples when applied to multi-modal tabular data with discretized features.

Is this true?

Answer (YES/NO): YES